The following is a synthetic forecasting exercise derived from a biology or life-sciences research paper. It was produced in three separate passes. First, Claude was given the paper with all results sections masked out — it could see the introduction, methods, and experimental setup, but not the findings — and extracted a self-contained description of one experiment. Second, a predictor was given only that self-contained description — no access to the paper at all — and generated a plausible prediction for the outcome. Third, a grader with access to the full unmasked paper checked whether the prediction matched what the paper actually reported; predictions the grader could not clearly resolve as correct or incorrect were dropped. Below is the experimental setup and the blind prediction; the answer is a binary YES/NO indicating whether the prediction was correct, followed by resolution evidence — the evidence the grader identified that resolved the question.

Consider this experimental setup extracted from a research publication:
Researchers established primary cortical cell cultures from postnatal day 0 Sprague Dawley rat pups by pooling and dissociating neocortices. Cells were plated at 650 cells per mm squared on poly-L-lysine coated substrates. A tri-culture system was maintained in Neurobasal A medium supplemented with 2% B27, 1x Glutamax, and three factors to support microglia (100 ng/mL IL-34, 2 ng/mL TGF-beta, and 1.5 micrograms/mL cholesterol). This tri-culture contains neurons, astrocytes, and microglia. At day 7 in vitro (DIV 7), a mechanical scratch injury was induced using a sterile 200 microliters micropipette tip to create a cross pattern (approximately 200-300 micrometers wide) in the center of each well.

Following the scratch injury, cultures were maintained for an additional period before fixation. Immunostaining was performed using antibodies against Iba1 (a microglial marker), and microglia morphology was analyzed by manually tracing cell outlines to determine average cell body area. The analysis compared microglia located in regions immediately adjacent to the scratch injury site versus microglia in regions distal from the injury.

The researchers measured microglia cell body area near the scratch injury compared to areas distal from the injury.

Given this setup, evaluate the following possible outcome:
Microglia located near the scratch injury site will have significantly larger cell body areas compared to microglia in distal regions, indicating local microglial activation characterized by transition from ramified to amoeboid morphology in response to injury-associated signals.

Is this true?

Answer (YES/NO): NO